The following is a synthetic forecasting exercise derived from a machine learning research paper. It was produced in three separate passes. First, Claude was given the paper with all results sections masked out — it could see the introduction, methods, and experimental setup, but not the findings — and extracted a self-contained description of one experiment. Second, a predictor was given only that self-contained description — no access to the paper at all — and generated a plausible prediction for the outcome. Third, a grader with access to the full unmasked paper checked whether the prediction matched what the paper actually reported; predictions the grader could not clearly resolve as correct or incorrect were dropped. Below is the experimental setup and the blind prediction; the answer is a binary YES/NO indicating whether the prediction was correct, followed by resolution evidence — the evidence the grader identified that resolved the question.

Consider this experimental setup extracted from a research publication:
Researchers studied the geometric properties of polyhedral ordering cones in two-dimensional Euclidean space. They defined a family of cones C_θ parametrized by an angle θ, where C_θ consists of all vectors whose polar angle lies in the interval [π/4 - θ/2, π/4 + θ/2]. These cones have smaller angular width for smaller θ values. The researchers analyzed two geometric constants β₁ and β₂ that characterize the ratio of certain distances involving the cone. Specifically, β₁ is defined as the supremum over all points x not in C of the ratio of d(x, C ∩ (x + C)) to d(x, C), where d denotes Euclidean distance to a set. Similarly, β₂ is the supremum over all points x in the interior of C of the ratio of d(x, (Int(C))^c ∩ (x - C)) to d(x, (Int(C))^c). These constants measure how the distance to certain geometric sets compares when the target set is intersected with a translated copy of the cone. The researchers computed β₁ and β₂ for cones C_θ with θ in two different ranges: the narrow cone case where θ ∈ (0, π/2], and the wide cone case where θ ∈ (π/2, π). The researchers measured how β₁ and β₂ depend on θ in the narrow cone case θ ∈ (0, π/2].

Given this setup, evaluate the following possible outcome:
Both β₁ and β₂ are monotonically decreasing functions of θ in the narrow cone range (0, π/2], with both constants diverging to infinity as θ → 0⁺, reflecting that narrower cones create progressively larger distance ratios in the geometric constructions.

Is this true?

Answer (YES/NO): YES